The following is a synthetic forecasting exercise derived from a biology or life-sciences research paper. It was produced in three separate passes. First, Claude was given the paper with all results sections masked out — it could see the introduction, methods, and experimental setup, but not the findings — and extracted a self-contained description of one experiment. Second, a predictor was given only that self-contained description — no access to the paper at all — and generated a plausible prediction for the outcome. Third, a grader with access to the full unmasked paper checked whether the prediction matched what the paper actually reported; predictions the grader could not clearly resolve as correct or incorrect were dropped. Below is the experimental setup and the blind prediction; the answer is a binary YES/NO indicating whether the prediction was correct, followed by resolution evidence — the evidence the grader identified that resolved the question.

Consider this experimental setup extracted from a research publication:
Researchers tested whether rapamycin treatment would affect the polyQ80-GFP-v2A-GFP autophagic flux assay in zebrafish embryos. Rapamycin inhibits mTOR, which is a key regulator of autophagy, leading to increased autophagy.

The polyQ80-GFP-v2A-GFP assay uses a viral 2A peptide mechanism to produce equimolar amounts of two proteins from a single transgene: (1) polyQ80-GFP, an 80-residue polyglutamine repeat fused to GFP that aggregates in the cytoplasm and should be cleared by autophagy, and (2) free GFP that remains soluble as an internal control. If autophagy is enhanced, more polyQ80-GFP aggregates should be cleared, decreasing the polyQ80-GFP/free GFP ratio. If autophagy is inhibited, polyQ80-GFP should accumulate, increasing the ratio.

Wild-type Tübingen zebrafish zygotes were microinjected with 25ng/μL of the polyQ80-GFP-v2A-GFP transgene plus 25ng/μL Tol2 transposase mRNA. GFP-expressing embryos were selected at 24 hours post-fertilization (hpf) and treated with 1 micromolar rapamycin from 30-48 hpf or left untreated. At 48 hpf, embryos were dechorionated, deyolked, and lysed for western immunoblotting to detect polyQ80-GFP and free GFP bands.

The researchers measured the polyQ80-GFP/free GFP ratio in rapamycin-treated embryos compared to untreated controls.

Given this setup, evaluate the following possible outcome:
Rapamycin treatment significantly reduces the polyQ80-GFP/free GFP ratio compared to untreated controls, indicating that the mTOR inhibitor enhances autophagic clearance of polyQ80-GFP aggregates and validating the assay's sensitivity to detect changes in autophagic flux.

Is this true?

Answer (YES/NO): YES